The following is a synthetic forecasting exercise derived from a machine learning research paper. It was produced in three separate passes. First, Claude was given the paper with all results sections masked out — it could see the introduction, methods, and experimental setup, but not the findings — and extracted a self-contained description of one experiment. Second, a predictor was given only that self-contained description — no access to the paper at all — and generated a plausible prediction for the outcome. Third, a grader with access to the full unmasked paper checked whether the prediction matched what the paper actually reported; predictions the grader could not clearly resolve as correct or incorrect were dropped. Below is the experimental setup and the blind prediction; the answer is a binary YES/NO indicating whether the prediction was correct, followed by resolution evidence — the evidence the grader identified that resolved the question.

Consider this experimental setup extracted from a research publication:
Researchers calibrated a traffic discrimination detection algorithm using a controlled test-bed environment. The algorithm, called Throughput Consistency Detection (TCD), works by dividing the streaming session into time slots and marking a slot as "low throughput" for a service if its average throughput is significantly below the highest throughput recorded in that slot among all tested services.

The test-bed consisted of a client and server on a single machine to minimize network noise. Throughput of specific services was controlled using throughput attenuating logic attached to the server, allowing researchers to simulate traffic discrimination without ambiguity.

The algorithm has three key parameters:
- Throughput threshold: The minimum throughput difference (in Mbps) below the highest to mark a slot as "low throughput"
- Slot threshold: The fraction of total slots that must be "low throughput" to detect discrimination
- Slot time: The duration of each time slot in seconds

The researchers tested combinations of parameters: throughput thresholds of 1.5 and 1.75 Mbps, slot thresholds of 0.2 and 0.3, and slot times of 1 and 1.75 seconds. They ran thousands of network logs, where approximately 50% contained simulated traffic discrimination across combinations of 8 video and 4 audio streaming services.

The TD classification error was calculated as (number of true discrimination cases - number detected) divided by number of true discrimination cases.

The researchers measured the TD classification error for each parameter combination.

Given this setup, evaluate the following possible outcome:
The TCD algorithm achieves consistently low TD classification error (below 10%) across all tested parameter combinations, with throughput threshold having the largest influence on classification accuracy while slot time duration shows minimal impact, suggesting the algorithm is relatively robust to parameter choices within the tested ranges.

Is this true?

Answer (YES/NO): NO